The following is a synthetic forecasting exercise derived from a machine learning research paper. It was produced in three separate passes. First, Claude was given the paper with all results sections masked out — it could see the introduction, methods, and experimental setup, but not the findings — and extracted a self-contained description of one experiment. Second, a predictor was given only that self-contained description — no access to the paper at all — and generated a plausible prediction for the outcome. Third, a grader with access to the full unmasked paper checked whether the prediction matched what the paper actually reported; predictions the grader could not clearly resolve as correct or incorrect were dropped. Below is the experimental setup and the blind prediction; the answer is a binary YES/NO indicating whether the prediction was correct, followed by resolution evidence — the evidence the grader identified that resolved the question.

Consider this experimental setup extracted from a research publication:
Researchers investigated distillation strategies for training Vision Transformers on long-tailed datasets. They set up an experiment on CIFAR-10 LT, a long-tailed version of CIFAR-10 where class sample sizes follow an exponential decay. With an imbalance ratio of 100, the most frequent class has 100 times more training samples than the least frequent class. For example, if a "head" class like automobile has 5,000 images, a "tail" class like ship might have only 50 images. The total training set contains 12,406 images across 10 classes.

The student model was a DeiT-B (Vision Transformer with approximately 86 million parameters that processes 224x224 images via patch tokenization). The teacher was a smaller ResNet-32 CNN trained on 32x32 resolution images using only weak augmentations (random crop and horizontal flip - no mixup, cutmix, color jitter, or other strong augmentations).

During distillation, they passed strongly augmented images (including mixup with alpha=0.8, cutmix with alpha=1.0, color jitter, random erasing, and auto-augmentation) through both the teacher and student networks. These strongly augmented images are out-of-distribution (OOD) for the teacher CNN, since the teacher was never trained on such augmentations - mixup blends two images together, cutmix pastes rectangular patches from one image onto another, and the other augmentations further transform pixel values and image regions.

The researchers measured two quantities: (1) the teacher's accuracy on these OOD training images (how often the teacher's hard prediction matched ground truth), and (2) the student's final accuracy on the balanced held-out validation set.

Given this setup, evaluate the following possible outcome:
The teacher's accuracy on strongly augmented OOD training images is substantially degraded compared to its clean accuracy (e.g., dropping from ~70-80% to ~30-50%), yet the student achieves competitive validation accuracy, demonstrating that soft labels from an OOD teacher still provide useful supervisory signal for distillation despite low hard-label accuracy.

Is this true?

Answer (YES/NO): NO